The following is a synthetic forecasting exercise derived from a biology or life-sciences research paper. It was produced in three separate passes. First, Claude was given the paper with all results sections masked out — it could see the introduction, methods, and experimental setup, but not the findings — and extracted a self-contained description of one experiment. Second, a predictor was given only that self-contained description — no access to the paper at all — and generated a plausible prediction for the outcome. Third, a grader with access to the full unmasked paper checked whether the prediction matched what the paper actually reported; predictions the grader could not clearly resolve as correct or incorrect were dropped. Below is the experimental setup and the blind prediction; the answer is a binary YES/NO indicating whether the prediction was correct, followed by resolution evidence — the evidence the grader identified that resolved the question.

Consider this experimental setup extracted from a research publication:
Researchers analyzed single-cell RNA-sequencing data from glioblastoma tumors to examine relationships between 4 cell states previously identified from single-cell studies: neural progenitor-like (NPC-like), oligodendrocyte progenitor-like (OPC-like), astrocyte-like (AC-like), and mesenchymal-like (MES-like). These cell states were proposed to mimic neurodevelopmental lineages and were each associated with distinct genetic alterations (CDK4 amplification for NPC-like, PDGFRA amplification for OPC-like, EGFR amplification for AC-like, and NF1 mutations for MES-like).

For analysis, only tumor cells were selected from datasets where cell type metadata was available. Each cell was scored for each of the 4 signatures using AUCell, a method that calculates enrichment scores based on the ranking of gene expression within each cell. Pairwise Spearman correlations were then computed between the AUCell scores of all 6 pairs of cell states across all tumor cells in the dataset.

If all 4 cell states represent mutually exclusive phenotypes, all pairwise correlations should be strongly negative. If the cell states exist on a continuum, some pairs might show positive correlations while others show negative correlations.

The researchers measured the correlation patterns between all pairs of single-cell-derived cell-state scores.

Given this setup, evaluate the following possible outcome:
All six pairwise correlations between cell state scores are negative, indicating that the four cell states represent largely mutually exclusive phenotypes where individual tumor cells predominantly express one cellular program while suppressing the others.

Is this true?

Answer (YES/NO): NO